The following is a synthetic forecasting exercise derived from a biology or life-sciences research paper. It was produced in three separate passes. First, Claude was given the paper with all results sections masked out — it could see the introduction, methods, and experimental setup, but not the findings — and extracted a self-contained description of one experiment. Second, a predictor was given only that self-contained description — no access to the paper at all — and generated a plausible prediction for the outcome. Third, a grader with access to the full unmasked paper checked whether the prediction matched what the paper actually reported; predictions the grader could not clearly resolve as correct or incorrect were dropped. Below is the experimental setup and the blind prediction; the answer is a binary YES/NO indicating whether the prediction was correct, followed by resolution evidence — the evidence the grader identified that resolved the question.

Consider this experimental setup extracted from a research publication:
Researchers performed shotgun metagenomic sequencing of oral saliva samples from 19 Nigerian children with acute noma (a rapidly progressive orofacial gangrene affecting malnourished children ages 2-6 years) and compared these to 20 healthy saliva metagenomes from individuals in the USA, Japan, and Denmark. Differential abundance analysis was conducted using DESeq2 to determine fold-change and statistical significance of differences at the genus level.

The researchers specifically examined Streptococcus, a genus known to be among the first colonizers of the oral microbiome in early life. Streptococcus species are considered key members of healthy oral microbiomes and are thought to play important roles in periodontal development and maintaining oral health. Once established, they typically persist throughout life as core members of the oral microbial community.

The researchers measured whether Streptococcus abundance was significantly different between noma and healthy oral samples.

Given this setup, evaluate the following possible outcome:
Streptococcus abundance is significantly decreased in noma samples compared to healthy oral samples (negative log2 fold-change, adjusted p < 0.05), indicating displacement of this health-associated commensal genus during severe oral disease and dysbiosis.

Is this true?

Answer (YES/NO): YES